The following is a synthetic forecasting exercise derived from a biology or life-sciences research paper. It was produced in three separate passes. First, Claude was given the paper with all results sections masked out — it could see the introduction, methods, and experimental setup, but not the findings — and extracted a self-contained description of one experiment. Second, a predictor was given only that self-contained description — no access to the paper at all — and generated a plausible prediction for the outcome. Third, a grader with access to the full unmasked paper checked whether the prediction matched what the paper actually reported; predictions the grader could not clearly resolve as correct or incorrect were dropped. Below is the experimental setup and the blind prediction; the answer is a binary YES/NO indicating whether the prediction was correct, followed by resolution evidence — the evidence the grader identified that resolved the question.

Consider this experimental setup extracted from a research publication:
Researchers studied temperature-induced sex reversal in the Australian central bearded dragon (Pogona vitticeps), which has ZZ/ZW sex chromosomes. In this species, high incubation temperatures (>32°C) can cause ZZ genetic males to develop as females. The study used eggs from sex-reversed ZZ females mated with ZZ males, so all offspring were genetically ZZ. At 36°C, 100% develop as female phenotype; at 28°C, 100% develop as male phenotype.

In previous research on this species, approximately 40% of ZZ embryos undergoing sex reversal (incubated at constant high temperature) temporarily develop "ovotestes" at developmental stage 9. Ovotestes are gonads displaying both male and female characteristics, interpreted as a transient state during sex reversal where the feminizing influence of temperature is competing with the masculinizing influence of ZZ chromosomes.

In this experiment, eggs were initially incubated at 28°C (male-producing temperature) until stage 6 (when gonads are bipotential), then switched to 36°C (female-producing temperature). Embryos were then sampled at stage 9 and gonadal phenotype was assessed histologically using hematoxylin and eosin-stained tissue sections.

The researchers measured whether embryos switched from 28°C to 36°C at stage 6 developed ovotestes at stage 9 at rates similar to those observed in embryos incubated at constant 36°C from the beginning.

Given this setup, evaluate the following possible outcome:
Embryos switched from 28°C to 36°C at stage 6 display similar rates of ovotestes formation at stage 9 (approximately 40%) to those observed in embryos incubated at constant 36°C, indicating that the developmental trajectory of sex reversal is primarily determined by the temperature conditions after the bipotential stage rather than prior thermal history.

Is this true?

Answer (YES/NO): NO